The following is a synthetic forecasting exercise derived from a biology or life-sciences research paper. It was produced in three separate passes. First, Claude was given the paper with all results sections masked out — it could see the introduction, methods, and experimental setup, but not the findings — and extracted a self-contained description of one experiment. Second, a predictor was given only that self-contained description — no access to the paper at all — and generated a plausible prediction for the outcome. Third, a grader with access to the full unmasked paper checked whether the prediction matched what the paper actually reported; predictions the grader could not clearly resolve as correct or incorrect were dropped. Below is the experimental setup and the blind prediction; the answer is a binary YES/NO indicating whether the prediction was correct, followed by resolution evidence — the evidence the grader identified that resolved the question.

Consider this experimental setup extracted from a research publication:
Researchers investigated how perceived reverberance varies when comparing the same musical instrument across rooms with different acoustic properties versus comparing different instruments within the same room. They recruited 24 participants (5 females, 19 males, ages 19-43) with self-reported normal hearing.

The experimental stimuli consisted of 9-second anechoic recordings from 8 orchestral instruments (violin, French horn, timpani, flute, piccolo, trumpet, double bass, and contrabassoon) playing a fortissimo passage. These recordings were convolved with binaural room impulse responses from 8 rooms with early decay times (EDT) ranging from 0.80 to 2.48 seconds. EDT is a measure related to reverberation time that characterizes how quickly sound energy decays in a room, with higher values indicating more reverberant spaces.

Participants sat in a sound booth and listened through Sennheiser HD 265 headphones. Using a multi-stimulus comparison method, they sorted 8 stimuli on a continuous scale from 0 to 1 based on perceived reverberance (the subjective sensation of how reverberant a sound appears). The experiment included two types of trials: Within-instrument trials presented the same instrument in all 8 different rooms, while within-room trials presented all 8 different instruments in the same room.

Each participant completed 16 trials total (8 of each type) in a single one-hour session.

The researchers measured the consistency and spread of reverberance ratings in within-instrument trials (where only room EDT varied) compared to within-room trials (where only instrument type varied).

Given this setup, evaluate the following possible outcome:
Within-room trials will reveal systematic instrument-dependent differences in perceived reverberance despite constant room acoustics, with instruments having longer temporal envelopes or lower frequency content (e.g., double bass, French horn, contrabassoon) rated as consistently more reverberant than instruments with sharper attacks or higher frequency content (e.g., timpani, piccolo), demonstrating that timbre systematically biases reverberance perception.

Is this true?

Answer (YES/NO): NO